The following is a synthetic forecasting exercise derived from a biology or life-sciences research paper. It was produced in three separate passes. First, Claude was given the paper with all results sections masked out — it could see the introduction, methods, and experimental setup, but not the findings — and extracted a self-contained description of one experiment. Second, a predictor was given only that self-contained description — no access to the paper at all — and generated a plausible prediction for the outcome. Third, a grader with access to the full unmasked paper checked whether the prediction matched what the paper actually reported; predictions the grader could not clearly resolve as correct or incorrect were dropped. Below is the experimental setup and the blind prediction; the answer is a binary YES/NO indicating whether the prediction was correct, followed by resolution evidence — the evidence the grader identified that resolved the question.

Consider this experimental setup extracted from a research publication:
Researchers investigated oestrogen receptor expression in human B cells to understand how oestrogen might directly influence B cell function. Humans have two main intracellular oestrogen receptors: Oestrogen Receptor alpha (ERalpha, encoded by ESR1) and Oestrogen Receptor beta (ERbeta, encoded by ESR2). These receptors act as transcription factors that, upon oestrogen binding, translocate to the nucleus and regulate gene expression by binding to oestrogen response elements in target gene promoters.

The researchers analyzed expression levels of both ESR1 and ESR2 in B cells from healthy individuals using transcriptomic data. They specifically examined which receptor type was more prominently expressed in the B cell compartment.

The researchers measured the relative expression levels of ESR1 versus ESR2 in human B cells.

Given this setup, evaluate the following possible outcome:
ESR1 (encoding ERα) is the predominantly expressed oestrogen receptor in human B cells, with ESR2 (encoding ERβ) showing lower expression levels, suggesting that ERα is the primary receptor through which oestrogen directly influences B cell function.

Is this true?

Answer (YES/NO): NO